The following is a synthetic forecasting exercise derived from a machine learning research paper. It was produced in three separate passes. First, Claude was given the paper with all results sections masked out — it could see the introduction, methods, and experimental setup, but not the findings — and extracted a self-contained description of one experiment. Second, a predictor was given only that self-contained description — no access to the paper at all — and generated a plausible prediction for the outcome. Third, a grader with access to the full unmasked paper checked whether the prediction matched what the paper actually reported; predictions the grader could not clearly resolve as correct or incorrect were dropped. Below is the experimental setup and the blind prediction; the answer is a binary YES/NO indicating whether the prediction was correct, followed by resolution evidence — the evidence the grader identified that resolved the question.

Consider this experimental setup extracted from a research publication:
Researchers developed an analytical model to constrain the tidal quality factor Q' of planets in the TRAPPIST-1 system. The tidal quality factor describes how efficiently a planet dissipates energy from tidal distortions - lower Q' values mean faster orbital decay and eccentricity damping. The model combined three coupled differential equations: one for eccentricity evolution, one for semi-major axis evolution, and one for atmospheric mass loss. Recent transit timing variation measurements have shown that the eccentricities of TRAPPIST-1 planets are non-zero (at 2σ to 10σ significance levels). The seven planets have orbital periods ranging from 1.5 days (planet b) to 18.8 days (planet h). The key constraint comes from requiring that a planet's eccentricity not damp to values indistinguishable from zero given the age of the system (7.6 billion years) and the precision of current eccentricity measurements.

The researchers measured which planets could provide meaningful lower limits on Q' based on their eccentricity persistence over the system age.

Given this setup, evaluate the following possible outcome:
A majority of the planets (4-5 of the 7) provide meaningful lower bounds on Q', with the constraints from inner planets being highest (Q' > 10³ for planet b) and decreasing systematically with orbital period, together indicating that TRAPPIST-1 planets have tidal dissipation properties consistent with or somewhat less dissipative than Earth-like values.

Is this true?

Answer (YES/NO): NO